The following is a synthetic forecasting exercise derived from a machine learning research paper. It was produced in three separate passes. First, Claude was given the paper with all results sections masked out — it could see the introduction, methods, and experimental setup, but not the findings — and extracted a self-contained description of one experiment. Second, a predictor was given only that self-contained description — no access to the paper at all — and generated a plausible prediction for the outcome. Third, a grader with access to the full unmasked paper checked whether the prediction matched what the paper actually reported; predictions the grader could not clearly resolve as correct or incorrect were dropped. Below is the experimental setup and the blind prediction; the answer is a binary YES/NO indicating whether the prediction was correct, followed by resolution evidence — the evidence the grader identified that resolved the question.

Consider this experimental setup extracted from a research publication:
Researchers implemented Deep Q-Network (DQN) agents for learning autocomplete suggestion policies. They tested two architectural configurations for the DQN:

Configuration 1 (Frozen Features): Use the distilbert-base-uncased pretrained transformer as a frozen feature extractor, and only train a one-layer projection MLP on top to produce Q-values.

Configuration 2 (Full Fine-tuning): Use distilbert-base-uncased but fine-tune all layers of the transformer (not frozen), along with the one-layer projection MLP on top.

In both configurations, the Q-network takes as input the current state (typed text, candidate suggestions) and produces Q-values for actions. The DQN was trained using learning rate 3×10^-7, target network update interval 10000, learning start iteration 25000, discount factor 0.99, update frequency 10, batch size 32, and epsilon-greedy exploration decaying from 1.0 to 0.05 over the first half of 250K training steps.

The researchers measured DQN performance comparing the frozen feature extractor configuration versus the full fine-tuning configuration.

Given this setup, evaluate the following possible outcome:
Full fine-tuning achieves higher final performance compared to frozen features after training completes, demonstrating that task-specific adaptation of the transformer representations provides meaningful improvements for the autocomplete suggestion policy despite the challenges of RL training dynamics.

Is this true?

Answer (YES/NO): YES